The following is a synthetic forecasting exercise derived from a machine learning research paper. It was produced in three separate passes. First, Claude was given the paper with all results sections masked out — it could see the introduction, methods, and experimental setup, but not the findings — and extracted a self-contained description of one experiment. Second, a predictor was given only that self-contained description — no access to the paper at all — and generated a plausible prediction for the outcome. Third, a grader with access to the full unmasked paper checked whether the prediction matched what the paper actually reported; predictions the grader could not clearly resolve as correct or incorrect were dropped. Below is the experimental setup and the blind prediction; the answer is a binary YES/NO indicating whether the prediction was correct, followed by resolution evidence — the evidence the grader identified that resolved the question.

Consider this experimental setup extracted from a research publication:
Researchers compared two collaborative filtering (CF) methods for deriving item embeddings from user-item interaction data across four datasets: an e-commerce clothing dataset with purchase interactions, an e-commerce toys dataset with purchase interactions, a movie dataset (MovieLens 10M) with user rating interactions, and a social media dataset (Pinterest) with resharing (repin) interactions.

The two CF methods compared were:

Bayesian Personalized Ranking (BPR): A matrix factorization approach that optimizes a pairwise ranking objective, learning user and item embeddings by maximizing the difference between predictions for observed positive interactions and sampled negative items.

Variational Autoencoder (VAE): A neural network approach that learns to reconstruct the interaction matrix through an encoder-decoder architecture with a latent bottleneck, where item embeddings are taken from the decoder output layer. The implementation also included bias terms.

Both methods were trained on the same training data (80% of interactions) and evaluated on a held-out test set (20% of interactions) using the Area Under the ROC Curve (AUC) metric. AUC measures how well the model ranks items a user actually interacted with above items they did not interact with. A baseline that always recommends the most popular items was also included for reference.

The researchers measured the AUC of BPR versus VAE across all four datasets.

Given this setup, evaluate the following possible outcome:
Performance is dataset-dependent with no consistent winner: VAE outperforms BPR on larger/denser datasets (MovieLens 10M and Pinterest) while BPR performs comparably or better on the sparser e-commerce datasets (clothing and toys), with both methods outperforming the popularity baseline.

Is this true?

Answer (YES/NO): NO